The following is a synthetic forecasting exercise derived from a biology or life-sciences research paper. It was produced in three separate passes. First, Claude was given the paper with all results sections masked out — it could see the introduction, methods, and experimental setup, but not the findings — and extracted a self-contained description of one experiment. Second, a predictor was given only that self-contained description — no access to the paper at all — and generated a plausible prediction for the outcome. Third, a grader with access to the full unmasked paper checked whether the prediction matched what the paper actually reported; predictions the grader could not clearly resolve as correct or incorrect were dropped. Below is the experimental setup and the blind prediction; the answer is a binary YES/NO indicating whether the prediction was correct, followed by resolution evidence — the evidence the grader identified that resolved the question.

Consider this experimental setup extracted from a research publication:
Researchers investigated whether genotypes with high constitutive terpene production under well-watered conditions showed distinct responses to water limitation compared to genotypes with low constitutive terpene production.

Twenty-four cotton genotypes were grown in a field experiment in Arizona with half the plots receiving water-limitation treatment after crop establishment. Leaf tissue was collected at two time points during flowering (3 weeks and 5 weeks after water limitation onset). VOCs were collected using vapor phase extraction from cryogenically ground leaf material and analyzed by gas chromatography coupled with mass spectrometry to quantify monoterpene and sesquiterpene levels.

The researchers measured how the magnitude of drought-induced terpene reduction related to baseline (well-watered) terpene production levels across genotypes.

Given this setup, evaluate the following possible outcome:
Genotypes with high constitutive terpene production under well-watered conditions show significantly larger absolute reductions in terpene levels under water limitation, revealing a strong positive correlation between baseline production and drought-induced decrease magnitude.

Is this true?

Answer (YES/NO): YES